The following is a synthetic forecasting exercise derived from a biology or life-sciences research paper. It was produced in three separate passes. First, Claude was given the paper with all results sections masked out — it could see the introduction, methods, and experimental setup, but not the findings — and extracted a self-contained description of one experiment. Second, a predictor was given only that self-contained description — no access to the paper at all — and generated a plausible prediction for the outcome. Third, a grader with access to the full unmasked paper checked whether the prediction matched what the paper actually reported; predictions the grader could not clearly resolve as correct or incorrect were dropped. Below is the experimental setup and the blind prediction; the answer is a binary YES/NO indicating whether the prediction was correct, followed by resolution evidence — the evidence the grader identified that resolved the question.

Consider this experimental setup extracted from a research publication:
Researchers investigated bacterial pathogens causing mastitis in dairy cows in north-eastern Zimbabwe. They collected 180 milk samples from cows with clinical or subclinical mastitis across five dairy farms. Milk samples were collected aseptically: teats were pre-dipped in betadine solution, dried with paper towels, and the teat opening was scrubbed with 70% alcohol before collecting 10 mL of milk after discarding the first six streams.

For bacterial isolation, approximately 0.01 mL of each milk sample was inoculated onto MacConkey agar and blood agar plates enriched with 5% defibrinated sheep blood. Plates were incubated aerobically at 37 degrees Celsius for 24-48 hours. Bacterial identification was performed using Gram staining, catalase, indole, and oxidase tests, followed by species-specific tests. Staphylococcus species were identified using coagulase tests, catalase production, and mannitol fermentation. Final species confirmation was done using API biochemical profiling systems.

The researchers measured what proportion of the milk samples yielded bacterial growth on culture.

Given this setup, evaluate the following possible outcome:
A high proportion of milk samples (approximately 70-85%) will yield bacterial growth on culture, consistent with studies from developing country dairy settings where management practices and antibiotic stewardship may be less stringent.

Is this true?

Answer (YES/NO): NO